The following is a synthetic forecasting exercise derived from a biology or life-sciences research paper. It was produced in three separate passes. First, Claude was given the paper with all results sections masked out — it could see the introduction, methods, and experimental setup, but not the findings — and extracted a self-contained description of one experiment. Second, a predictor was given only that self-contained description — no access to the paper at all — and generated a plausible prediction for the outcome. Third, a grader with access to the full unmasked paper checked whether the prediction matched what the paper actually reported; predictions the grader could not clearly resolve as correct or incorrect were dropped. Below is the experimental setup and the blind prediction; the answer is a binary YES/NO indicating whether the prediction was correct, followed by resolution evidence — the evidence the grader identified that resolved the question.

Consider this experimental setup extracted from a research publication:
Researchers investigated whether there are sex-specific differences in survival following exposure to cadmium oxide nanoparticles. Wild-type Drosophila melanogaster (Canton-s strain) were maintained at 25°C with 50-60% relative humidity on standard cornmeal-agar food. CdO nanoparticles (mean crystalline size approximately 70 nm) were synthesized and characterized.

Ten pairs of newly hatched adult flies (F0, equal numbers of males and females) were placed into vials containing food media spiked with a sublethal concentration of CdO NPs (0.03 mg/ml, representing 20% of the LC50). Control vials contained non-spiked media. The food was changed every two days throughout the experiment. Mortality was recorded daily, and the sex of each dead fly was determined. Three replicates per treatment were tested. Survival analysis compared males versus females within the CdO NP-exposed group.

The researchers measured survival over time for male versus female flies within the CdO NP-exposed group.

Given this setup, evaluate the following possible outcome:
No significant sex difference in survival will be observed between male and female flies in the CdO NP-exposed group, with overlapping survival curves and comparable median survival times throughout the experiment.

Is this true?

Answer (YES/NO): YES